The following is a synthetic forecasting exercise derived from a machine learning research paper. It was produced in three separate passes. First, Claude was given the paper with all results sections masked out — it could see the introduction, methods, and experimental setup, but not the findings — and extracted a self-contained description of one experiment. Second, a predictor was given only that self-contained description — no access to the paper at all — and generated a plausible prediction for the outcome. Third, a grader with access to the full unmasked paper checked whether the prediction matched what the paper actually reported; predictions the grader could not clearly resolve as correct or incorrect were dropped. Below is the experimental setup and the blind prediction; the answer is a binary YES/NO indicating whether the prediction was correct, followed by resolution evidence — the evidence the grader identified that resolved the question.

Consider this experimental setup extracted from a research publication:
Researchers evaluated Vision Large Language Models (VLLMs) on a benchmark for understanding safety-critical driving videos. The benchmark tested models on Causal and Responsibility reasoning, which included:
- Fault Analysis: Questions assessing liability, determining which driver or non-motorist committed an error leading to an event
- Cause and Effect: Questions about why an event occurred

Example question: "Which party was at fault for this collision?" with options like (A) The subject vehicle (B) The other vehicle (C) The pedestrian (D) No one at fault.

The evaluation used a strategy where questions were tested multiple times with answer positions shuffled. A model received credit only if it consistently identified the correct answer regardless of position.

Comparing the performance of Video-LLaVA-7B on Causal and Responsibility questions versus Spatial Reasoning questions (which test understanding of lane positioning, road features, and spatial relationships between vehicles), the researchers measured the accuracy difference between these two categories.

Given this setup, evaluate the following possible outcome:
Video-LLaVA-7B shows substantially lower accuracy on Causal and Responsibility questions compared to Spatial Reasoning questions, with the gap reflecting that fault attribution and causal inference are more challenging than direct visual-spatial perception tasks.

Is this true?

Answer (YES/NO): NO